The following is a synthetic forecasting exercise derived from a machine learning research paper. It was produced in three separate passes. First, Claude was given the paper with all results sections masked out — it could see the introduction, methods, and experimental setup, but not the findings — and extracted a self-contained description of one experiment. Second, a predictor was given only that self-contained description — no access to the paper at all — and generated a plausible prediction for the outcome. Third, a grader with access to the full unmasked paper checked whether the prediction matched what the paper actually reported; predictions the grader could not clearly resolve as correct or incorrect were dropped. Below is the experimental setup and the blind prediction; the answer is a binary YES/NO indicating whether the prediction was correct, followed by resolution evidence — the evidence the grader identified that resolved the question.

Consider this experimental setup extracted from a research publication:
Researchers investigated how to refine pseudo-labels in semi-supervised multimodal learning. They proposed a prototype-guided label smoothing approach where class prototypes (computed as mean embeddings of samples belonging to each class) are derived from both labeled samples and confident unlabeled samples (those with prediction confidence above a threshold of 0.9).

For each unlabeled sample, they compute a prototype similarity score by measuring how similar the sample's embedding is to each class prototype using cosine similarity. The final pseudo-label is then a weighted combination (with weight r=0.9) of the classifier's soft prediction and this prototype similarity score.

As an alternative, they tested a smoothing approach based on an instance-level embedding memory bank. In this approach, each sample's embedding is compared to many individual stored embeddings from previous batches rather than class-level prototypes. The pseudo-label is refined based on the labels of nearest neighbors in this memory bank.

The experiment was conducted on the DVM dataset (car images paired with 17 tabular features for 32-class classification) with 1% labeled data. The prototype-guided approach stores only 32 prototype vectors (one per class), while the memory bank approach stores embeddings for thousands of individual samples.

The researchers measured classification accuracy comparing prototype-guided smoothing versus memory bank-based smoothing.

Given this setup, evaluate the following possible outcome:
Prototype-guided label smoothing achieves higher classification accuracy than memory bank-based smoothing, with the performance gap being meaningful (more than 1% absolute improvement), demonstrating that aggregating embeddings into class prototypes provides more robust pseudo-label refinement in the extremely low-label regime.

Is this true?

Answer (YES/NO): YES